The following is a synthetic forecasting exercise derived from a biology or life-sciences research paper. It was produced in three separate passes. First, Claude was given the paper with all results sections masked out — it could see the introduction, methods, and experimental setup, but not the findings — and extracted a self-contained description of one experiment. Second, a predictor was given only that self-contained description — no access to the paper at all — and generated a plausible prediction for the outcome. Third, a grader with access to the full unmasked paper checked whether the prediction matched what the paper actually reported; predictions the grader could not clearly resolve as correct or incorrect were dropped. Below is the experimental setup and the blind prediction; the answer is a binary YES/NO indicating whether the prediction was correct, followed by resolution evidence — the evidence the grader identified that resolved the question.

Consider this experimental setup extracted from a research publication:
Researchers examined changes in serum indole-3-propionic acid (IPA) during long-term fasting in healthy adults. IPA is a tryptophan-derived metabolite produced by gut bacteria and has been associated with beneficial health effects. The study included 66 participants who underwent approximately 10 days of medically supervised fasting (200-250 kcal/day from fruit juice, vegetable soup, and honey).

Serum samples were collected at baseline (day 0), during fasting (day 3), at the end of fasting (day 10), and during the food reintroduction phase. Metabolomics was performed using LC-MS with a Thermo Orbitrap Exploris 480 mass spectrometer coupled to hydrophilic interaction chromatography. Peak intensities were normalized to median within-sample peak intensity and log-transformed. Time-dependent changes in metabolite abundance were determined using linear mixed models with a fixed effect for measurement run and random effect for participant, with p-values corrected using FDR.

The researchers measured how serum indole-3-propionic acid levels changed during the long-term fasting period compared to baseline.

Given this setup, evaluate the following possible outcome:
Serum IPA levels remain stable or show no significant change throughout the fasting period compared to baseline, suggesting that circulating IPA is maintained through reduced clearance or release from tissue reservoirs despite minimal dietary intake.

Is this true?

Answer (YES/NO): NO